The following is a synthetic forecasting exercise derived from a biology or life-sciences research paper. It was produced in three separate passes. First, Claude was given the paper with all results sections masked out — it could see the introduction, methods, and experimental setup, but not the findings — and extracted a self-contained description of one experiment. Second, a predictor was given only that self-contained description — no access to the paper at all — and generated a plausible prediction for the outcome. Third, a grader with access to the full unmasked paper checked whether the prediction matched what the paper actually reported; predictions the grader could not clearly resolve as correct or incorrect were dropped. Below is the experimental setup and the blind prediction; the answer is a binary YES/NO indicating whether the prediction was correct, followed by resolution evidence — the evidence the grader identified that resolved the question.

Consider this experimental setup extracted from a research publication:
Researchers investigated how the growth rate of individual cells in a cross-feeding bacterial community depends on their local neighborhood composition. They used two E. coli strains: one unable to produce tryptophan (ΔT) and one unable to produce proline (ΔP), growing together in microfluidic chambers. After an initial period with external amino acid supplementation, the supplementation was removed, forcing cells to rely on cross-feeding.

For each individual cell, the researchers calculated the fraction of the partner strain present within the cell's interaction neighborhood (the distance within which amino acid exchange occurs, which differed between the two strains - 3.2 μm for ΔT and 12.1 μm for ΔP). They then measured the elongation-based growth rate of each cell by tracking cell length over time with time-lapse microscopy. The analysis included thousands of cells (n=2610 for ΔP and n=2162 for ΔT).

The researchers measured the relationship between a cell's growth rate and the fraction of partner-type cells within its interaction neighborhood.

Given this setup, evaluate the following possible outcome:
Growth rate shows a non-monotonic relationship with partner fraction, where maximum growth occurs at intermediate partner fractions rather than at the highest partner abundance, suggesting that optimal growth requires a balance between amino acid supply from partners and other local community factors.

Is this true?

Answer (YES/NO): NO